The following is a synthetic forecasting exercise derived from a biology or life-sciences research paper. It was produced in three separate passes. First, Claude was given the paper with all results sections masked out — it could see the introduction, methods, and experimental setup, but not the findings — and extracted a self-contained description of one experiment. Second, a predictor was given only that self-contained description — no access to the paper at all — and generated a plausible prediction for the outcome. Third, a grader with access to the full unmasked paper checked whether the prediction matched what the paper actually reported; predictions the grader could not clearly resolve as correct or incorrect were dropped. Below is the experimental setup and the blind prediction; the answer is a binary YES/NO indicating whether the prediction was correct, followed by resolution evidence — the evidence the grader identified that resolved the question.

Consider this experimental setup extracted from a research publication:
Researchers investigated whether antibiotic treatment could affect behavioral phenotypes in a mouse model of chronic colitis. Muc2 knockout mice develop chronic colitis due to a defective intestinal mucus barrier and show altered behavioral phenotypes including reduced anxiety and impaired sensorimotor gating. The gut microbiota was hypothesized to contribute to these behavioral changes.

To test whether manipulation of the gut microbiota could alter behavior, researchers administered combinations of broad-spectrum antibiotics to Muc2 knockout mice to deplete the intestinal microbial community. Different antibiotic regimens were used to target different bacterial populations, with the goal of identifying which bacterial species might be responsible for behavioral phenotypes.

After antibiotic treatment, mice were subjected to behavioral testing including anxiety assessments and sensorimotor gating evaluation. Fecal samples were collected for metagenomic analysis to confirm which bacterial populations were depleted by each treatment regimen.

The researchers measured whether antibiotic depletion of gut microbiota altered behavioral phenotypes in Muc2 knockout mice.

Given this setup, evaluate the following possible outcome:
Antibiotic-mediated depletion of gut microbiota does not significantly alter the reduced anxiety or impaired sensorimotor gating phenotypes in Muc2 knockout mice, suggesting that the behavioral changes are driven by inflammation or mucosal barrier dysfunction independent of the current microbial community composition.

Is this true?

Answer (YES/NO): NO